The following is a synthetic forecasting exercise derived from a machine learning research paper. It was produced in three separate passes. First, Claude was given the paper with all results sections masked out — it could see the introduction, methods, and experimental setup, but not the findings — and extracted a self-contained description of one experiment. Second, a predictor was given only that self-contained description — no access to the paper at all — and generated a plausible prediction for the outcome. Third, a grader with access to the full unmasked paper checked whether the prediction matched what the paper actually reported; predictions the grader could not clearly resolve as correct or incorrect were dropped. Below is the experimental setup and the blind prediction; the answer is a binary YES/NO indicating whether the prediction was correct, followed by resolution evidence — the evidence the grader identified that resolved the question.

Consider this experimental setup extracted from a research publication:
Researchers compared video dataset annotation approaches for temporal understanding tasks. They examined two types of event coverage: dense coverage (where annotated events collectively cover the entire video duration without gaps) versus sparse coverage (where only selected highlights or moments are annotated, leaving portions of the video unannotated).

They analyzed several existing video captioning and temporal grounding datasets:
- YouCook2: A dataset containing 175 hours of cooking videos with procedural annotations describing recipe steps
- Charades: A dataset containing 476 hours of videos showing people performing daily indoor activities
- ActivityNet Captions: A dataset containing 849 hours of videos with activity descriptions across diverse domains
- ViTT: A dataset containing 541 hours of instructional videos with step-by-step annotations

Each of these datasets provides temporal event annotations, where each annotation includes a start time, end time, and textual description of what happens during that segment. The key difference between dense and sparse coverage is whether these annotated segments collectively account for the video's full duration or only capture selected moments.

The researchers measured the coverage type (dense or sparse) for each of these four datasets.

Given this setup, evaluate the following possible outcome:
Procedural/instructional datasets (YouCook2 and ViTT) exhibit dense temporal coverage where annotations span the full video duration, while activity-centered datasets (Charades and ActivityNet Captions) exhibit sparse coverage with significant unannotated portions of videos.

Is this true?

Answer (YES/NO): NO